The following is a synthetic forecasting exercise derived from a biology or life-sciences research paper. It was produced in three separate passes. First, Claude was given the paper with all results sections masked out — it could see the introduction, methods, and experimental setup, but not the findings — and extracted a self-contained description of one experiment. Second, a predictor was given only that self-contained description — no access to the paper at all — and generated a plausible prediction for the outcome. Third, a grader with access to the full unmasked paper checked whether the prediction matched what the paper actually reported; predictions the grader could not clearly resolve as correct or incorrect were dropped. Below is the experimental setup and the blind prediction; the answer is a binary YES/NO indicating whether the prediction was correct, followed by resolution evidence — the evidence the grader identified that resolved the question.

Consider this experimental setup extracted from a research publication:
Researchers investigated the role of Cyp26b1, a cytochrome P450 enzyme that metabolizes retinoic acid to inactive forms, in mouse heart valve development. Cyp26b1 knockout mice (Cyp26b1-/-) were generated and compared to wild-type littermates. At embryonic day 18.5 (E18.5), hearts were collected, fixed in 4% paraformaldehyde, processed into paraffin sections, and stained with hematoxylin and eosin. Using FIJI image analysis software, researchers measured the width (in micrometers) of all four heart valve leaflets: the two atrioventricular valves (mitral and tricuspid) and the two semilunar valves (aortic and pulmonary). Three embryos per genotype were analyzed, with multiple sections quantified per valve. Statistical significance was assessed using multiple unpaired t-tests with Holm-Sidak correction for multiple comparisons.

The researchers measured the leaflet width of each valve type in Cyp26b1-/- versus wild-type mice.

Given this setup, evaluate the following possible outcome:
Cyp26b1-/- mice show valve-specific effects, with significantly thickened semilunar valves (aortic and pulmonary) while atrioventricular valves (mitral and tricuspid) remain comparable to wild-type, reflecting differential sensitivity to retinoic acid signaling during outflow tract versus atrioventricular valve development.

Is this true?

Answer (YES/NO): NO